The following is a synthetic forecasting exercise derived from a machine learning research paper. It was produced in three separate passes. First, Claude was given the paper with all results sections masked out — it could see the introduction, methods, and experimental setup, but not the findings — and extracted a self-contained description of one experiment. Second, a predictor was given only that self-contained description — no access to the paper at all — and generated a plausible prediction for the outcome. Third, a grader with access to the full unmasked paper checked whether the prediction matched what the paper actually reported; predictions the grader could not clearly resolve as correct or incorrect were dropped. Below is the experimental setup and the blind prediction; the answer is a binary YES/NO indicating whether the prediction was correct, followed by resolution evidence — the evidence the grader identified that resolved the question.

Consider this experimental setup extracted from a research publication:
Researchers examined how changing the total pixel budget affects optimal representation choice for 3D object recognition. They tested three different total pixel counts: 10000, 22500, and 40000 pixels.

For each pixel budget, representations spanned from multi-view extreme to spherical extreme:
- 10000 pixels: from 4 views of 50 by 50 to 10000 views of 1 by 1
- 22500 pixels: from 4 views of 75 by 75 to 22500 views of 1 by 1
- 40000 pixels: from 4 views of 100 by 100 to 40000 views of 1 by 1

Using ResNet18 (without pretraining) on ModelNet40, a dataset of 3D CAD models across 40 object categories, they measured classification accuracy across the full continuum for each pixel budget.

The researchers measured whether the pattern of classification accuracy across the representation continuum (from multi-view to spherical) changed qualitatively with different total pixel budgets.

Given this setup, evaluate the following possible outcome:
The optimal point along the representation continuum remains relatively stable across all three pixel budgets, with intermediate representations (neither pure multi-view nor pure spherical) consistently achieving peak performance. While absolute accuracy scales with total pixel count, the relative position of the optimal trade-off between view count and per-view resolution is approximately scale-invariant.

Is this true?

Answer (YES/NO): NO